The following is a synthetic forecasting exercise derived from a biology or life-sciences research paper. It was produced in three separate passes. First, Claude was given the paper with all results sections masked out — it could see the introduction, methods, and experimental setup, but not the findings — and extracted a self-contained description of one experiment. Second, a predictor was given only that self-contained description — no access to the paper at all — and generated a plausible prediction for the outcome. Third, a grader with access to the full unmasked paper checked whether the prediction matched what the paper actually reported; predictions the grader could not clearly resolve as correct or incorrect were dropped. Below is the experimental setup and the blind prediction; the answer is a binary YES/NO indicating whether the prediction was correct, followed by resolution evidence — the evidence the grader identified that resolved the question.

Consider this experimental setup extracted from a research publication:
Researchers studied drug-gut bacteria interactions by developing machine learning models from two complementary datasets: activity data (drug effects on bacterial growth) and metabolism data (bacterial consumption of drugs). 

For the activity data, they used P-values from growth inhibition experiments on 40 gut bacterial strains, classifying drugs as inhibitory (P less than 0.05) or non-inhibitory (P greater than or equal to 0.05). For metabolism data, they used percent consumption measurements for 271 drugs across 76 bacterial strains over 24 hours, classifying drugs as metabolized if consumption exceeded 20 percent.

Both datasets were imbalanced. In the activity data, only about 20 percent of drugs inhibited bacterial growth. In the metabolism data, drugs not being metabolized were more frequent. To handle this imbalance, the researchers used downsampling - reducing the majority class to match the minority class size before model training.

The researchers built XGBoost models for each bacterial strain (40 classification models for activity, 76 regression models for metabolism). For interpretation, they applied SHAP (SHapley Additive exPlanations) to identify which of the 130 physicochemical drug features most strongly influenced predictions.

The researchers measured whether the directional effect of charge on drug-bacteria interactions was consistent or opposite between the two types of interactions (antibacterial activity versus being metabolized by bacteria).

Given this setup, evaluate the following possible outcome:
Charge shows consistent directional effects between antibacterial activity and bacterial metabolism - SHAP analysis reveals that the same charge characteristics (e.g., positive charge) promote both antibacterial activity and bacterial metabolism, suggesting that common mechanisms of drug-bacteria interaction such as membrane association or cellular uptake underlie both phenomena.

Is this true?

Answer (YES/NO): NO